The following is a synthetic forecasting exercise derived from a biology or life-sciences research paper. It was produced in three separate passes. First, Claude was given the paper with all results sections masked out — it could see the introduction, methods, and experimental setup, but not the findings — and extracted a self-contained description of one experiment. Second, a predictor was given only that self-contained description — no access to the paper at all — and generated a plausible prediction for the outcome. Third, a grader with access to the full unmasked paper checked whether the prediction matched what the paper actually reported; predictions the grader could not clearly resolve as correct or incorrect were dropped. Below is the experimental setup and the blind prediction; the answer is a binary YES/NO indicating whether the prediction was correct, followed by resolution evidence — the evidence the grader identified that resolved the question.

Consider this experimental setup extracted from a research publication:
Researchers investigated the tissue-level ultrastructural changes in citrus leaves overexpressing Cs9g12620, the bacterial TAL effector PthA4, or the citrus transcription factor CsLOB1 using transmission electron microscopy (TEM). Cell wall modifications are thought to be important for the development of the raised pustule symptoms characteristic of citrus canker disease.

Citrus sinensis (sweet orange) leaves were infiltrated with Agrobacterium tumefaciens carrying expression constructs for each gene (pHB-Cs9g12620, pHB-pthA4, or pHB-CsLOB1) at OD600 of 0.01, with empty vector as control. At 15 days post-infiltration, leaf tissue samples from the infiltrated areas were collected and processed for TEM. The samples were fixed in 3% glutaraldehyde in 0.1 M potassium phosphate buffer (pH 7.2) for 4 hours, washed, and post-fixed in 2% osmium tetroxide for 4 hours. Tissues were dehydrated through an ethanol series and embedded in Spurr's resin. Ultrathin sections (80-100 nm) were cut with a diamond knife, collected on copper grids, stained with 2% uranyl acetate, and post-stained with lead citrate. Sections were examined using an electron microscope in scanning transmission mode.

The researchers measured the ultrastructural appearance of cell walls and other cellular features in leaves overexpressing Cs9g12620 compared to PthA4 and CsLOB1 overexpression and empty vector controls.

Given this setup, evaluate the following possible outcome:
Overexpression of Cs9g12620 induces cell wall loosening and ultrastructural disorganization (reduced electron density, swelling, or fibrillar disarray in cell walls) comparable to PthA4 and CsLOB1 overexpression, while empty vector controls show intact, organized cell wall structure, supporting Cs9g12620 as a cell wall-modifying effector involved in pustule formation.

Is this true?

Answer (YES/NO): NO